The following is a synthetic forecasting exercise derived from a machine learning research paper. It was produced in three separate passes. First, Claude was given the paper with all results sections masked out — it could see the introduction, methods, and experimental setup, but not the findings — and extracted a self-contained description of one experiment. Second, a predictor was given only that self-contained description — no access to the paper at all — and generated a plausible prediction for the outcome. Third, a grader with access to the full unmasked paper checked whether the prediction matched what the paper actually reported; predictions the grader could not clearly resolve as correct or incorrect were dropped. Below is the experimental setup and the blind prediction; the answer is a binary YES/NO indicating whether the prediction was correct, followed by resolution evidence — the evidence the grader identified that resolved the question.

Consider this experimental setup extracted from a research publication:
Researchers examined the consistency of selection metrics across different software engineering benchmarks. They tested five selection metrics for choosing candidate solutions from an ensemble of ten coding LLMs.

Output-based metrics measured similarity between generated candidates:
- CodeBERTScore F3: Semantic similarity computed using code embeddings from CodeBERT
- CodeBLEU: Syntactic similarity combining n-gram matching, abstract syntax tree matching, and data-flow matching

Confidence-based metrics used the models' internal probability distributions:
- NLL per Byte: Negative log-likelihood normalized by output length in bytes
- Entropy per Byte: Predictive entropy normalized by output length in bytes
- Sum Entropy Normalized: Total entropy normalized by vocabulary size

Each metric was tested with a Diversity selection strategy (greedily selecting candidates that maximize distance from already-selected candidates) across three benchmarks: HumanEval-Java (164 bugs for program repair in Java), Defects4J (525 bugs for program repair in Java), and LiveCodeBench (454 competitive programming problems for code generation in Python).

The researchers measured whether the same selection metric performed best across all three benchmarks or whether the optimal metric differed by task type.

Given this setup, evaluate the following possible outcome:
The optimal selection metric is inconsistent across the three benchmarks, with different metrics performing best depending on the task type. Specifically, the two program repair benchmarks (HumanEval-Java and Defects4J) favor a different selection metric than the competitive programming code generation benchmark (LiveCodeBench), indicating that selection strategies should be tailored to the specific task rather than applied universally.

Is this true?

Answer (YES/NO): NO